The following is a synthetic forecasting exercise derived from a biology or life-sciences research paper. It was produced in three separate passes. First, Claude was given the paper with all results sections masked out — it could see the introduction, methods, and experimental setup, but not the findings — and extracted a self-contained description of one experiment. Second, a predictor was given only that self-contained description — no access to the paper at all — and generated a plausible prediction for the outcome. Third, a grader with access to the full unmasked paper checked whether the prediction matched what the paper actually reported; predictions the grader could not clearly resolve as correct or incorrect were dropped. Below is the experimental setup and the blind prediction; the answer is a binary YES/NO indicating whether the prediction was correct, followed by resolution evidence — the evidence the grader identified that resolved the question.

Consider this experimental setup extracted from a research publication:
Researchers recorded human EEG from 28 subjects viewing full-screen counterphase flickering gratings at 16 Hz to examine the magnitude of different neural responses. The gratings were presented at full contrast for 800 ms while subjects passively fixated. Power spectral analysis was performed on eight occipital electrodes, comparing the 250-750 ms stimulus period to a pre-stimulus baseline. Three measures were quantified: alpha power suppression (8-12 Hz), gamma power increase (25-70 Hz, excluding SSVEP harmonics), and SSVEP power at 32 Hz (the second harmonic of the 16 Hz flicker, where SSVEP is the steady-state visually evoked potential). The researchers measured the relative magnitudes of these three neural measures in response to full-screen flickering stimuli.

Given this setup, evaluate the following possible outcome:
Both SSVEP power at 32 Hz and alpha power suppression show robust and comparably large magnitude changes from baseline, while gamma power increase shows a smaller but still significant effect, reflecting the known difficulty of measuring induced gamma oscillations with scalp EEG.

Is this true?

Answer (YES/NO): NO